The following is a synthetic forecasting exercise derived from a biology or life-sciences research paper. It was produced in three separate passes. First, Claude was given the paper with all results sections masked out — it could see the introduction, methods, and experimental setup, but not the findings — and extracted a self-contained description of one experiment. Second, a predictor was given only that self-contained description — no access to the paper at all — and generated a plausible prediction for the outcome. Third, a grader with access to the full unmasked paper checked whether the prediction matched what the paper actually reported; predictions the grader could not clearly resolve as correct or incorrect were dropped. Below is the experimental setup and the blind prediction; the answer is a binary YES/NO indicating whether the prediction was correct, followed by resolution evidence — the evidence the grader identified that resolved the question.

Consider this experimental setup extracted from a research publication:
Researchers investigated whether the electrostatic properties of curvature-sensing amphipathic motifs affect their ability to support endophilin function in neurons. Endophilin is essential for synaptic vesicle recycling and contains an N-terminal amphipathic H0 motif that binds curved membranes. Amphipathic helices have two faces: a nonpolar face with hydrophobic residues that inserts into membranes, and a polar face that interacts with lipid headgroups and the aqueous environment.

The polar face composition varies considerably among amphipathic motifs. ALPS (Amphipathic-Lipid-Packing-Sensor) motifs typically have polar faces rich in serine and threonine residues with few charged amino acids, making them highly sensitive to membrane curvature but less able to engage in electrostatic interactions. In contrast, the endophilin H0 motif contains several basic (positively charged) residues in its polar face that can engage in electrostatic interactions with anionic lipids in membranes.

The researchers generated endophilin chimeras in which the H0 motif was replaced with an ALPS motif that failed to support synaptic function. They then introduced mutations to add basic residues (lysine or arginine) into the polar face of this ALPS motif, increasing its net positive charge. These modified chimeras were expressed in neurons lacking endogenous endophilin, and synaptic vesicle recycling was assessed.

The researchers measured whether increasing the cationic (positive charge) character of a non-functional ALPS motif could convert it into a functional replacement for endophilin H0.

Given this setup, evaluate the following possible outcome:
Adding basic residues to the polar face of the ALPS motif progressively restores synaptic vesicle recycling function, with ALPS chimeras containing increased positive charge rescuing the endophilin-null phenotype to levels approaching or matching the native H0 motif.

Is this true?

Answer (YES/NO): YES